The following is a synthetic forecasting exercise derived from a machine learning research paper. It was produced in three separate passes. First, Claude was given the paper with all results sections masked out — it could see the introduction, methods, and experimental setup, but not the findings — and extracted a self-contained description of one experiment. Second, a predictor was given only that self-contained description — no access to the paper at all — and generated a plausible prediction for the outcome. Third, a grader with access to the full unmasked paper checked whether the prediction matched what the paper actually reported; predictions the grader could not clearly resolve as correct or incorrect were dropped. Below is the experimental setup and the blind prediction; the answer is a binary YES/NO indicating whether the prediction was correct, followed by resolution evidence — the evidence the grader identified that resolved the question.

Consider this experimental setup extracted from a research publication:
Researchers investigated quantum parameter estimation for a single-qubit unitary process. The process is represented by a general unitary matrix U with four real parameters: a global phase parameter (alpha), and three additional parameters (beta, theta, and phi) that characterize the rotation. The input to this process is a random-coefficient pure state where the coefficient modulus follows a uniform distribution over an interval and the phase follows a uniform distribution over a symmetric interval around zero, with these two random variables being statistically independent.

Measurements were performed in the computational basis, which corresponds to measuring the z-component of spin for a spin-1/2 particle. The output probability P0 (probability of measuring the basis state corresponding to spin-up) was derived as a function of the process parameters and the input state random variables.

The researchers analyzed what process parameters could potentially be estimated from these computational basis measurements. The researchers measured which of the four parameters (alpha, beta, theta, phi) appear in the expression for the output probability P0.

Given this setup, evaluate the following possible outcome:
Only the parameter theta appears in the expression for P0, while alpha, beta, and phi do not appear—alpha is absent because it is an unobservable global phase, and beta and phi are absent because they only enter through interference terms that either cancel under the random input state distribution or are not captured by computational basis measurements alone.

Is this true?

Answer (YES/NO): NO